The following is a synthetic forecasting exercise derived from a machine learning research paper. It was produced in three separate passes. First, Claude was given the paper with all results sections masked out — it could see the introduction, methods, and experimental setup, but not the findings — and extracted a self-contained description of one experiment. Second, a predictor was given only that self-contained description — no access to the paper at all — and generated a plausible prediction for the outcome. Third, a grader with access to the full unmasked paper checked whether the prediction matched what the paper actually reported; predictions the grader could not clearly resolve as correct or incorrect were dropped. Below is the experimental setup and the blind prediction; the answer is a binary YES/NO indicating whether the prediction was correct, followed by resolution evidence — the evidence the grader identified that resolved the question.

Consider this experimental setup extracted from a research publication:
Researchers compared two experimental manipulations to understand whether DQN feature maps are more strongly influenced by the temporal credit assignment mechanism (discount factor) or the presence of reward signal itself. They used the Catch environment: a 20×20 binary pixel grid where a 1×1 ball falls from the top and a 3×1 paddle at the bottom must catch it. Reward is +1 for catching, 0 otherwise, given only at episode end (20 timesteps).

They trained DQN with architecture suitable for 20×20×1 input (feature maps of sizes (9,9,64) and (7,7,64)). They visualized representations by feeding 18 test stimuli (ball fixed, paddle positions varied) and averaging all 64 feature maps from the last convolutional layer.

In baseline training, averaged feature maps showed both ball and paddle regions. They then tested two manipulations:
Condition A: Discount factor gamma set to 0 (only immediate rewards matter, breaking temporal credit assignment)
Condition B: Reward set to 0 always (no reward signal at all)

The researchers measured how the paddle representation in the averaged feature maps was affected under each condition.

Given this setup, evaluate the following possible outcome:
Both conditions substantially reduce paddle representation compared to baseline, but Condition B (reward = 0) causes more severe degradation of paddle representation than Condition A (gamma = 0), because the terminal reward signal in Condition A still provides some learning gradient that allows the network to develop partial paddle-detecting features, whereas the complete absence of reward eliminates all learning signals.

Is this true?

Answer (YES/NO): YES